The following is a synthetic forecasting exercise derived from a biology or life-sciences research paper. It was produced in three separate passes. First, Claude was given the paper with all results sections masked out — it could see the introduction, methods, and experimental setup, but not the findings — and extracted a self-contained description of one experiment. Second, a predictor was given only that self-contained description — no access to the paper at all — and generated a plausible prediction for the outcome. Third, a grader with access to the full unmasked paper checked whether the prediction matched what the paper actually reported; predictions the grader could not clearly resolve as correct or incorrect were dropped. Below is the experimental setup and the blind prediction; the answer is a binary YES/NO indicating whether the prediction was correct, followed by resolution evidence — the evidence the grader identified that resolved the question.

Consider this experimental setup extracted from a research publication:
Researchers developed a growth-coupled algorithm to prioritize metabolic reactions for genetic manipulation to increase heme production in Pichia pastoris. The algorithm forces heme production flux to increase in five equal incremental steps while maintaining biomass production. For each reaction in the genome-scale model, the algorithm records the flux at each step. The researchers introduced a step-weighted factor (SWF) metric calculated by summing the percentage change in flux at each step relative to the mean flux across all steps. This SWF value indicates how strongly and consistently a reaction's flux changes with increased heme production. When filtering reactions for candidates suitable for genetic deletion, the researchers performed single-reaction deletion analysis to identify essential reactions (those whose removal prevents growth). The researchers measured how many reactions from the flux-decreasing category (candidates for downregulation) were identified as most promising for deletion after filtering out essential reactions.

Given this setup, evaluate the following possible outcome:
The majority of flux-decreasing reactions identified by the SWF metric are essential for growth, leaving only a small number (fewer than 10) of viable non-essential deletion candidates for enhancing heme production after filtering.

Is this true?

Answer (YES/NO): NO